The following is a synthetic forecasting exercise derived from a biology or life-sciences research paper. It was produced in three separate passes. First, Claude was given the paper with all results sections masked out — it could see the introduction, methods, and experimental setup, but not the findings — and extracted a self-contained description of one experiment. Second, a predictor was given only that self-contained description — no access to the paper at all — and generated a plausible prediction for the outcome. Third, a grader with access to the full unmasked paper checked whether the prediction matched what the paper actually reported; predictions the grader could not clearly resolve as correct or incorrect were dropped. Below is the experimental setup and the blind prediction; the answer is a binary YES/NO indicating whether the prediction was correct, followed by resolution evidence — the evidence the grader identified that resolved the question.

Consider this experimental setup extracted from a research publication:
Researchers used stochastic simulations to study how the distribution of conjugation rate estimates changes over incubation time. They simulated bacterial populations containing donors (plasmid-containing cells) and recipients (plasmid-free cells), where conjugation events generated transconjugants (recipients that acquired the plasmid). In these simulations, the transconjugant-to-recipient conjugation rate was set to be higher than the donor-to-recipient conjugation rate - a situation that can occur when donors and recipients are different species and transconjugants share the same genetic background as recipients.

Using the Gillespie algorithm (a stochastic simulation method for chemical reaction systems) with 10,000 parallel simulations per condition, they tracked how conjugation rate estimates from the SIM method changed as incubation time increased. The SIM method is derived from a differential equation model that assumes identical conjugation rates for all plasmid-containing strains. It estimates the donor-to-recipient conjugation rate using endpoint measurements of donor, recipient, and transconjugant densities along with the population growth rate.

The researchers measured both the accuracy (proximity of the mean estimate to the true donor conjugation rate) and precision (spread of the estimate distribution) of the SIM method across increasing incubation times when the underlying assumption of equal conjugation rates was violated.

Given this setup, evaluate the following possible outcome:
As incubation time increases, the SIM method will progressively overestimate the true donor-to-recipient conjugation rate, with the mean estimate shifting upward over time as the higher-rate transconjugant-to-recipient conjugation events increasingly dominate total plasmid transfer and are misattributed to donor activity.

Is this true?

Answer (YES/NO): YES